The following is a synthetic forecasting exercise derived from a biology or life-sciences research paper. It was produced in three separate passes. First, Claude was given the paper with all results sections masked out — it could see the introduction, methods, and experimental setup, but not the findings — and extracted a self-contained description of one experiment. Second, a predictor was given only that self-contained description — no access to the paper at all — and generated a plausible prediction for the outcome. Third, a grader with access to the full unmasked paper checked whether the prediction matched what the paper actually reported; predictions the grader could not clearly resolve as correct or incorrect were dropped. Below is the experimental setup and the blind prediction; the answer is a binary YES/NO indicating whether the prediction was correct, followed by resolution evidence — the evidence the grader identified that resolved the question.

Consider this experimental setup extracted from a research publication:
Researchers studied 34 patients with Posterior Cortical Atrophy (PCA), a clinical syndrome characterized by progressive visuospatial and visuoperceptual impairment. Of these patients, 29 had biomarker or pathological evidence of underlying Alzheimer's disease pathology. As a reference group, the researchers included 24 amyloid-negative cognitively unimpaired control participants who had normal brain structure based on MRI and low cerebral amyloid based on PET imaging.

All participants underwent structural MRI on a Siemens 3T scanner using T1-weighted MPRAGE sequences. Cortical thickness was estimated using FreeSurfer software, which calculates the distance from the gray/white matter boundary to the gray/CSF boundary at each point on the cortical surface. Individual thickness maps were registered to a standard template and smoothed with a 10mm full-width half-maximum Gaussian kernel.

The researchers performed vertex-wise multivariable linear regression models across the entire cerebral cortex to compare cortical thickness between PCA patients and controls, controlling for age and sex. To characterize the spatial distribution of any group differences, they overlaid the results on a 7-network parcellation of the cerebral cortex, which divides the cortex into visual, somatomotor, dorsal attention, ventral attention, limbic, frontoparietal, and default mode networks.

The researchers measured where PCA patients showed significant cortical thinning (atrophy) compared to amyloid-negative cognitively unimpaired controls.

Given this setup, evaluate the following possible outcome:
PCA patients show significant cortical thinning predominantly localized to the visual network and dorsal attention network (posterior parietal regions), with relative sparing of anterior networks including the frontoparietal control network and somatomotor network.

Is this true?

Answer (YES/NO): NO